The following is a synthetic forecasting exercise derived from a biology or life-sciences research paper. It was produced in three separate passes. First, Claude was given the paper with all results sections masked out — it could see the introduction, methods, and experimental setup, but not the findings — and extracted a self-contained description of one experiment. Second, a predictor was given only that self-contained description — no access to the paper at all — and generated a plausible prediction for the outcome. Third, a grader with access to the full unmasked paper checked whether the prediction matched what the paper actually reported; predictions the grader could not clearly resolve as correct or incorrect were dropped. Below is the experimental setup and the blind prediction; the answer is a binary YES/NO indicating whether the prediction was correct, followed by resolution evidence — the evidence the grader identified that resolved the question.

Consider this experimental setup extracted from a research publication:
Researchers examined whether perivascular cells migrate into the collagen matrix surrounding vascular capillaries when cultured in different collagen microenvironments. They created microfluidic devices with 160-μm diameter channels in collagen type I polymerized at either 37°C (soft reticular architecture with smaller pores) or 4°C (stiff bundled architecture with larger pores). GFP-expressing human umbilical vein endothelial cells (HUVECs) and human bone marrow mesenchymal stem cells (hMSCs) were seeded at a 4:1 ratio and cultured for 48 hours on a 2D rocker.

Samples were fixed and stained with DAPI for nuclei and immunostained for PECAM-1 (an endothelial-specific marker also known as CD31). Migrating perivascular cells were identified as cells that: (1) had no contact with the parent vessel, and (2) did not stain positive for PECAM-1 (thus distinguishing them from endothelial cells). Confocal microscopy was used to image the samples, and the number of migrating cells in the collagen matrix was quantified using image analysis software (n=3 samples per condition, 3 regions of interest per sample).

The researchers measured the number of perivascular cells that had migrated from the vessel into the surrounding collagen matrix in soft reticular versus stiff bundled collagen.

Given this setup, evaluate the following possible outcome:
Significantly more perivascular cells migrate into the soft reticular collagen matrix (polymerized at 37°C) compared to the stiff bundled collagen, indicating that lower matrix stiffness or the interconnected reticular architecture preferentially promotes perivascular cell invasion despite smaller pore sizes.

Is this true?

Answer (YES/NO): NO